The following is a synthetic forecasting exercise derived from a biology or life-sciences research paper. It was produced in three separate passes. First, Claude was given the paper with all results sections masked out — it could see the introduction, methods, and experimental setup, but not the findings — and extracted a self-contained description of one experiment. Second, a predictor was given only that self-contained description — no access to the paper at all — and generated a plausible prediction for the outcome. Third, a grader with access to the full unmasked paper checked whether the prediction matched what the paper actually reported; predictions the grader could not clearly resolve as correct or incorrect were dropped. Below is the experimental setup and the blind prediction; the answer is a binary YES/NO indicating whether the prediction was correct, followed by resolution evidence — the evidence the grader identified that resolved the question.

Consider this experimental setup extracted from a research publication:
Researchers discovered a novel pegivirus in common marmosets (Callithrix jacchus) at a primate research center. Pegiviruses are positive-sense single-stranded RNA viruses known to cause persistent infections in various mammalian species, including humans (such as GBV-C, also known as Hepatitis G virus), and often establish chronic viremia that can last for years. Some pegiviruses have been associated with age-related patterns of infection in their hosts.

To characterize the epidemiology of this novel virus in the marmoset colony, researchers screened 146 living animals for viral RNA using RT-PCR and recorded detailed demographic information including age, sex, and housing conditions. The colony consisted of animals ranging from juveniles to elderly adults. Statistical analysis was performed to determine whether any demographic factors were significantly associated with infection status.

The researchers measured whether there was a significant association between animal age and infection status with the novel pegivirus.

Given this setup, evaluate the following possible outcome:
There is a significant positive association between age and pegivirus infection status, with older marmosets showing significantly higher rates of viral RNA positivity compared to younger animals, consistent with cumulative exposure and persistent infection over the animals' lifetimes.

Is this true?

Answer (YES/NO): YES